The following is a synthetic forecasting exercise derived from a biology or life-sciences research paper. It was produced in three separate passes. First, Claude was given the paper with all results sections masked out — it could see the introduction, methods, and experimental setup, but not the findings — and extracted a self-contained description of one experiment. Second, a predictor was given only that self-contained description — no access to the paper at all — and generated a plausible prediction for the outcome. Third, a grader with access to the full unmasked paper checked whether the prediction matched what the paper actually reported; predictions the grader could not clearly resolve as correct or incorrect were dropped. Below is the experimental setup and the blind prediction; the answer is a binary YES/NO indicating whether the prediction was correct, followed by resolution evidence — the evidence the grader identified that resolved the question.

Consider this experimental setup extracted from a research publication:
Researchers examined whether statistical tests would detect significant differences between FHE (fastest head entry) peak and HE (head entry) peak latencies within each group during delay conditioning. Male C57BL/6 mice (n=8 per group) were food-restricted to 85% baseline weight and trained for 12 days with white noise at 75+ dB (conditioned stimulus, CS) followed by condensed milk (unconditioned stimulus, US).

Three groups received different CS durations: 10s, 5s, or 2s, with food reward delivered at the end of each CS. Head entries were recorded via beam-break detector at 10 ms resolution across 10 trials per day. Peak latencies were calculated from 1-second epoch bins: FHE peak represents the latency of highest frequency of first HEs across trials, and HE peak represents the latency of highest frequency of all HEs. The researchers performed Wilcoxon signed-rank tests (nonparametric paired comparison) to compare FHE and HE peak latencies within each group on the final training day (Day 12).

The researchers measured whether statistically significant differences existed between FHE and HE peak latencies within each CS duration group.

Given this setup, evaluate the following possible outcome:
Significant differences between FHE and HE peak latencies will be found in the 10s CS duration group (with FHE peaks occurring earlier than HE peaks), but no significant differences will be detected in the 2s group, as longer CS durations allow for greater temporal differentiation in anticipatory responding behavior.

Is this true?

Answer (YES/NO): NO